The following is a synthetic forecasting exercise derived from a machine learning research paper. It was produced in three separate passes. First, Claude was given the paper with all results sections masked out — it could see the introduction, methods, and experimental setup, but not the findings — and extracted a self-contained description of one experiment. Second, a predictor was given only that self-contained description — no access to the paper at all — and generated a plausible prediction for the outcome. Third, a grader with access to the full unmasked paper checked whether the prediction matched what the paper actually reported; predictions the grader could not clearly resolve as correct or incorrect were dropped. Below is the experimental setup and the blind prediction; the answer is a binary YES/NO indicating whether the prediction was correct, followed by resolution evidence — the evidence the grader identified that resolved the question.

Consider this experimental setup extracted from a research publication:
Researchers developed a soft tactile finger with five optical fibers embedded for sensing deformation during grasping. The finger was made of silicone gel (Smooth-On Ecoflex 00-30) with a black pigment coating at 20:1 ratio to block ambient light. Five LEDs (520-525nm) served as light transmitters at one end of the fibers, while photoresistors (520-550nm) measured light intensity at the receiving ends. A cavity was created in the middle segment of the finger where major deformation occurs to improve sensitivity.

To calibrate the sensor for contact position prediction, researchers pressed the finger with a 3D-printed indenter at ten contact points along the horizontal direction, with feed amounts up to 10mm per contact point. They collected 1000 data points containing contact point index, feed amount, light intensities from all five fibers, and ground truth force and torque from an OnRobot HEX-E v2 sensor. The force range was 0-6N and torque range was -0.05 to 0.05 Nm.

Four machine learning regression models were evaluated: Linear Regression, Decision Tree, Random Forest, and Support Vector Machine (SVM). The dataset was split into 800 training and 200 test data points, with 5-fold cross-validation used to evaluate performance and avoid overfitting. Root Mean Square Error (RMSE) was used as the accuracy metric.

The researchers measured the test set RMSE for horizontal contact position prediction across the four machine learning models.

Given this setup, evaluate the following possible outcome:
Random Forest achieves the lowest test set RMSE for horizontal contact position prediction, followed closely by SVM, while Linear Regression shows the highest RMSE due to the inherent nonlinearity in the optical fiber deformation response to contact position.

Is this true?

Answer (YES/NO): YES